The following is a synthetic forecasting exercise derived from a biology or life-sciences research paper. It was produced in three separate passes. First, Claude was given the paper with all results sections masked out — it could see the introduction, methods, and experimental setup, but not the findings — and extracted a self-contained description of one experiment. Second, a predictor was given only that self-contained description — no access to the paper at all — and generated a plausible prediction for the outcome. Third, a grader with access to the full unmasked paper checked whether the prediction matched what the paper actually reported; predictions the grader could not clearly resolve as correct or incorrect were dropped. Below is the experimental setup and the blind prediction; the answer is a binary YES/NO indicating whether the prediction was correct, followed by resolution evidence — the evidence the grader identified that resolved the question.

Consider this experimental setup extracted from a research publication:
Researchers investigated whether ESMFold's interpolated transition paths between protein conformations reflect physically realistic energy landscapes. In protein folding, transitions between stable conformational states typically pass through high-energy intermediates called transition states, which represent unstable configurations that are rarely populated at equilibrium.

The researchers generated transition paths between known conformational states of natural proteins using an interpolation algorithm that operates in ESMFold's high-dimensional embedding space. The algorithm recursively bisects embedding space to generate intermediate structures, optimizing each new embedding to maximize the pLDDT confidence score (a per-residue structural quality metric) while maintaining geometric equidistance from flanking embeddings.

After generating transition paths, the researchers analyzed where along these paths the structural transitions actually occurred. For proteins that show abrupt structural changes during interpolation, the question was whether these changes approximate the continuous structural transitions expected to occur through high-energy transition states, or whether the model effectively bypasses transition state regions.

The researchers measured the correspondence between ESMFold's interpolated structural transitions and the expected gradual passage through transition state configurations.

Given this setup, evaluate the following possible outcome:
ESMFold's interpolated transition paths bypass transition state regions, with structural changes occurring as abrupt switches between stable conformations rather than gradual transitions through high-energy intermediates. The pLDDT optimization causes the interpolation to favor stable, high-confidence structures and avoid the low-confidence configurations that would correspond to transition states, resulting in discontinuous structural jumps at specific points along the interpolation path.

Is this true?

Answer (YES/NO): YES